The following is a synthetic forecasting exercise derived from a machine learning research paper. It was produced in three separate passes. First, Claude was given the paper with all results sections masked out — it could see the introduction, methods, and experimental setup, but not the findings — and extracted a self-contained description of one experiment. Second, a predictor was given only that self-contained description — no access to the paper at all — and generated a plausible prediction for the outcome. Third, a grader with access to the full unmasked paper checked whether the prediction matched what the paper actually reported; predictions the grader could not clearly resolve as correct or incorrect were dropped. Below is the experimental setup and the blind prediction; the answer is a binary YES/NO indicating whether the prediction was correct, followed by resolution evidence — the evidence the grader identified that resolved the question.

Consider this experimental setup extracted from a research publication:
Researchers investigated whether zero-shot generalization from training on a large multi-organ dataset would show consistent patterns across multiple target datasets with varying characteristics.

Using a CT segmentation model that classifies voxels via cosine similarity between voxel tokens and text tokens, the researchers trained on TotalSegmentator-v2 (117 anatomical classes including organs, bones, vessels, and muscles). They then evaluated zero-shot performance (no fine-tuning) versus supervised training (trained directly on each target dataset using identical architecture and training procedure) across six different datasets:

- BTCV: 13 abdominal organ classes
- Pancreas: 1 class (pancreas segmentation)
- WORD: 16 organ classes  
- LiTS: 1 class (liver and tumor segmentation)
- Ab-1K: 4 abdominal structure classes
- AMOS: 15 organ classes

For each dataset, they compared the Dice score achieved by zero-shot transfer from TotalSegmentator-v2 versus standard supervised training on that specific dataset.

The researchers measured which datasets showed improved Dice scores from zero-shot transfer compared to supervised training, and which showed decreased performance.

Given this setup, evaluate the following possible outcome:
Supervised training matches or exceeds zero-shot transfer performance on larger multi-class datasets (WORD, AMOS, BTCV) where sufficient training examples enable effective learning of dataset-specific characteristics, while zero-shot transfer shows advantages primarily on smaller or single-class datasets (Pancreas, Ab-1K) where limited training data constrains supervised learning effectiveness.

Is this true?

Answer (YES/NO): NO